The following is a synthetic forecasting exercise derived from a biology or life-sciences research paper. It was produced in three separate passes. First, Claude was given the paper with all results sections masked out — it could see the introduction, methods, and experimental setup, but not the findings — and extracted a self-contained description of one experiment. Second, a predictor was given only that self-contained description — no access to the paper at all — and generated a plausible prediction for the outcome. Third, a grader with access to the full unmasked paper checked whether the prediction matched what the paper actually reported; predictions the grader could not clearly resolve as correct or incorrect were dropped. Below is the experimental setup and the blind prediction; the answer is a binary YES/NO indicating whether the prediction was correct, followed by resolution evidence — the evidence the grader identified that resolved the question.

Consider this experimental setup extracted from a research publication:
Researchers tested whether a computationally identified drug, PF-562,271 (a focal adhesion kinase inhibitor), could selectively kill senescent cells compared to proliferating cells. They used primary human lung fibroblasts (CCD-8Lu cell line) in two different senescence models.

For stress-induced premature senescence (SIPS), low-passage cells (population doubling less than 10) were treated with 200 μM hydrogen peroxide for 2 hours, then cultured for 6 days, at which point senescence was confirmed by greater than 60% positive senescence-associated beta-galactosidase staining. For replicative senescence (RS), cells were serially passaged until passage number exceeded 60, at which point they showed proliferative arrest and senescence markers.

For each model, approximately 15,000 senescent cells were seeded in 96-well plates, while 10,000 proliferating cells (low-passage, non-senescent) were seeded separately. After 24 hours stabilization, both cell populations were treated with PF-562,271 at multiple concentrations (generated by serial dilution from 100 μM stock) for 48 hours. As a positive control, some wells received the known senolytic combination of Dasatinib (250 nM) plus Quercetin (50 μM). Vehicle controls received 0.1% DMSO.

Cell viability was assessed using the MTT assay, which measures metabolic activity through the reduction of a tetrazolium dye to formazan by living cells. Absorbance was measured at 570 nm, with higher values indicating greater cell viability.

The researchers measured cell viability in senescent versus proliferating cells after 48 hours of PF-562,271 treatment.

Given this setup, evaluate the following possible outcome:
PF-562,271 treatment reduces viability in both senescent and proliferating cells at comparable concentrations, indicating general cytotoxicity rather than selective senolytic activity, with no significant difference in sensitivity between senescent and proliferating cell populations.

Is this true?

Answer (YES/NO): NO